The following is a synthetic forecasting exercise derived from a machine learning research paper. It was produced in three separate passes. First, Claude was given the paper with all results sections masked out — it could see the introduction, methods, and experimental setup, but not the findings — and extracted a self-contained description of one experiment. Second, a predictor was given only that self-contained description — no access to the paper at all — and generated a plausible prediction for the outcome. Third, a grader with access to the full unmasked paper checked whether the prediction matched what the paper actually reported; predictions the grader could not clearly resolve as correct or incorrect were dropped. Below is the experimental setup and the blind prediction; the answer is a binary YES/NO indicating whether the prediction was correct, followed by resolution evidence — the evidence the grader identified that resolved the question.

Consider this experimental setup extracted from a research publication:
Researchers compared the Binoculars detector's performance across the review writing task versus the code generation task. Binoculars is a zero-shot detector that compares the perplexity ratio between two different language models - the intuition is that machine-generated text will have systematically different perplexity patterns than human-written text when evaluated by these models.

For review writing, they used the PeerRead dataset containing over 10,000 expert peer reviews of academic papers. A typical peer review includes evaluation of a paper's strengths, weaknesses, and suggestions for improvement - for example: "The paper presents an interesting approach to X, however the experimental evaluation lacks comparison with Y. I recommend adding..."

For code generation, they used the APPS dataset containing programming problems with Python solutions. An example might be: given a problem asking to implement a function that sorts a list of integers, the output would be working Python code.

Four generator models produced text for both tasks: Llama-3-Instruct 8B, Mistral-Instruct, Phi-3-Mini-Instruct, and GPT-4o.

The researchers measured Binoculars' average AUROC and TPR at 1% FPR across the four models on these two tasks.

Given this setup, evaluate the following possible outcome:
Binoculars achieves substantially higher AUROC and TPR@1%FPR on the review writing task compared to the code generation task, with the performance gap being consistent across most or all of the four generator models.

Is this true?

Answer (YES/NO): YES